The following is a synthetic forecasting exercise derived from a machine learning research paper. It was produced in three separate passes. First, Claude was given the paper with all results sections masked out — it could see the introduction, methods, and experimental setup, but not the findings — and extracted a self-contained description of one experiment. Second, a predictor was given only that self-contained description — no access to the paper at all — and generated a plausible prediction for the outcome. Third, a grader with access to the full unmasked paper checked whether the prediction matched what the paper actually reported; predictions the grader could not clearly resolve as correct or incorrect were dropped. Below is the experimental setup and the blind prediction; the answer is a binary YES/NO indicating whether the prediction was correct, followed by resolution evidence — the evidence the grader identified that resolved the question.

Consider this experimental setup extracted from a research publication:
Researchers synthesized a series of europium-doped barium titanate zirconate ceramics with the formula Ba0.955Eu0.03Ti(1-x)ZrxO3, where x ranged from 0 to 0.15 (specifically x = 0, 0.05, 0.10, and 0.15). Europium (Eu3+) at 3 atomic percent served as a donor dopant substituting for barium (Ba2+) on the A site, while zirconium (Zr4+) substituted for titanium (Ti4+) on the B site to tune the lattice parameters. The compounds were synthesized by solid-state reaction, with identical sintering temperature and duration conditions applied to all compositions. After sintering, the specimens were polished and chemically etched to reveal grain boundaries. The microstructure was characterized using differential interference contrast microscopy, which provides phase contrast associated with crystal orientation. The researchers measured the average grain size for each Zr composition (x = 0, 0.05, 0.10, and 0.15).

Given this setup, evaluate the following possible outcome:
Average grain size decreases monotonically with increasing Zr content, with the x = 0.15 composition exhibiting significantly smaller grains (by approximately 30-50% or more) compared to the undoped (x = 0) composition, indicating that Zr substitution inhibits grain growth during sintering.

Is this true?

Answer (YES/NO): NO